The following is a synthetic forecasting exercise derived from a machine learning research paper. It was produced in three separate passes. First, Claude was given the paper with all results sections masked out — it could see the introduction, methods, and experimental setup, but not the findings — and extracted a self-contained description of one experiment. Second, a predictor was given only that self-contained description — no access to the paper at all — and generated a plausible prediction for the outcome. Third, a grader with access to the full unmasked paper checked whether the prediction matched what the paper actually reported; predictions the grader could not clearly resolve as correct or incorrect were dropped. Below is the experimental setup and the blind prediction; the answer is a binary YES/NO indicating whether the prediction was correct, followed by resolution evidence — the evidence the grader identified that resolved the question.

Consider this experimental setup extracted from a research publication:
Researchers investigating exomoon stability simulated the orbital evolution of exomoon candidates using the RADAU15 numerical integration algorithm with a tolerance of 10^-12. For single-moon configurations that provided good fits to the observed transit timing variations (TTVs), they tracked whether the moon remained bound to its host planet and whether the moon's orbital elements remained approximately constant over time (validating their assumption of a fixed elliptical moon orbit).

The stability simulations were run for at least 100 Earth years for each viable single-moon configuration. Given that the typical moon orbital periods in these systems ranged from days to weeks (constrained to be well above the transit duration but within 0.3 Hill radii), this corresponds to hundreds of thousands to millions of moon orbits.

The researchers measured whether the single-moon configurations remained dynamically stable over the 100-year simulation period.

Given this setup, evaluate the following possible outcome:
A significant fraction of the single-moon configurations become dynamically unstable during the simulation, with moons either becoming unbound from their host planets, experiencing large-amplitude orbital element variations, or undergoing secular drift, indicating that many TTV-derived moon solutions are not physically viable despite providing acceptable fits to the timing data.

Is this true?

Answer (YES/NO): NO